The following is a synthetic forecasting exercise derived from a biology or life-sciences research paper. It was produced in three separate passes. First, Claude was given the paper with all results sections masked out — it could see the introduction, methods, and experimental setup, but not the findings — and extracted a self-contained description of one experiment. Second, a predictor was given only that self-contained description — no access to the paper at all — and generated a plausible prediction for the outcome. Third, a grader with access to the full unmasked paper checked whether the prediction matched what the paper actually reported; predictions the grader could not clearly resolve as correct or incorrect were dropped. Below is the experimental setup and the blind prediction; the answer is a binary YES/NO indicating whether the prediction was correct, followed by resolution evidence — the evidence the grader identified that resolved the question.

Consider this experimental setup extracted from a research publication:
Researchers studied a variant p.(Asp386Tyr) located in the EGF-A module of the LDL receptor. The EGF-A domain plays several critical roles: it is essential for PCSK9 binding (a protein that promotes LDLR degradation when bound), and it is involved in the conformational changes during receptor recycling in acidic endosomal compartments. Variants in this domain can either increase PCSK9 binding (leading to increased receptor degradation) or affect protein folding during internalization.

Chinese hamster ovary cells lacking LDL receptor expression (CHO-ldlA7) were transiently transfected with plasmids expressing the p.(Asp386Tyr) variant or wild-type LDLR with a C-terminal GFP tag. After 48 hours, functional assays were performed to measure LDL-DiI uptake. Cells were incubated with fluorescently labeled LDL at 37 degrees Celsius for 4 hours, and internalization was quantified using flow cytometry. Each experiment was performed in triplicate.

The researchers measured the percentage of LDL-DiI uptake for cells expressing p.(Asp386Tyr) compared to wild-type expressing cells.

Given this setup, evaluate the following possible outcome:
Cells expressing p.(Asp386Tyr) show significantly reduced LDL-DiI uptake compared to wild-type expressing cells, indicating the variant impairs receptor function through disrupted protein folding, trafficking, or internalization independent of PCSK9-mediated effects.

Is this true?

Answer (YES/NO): YES